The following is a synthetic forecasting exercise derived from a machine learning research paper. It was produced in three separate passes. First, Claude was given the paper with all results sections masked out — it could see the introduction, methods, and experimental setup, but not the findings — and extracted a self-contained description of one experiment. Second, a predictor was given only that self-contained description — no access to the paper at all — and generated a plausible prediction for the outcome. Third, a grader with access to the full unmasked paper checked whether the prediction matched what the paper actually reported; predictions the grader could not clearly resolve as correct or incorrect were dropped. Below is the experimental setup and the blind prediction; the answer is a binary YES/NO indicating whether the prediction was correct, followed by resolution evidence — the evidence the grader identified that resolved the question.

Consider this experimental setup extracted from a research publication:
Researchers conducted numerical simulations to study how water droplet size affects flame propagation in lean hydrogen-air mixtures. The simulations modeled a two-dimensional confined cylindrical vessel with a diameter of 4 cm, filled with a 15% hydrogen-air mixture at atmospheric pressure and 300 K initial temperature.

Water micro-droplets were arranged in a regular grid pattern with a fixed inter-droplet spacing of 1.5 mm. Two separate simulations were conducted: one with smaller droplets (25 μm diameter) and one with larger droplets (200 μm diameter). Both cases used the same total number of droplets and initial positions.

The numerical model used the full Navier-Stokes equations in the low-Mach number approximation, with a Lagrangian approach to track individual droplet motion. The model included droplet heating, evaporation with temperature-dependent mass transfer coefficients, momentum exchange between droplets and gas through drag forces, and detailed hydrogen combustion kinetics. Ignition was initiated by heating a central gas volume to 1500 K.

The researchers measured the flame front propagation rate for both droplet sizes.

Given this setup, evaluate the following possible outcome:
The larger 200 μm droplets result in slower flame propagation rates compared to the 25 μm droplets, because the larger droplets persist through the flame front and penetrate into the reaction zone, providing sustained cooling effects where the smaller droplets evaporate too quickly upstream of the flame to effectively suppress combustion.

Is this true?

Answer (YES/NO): NO